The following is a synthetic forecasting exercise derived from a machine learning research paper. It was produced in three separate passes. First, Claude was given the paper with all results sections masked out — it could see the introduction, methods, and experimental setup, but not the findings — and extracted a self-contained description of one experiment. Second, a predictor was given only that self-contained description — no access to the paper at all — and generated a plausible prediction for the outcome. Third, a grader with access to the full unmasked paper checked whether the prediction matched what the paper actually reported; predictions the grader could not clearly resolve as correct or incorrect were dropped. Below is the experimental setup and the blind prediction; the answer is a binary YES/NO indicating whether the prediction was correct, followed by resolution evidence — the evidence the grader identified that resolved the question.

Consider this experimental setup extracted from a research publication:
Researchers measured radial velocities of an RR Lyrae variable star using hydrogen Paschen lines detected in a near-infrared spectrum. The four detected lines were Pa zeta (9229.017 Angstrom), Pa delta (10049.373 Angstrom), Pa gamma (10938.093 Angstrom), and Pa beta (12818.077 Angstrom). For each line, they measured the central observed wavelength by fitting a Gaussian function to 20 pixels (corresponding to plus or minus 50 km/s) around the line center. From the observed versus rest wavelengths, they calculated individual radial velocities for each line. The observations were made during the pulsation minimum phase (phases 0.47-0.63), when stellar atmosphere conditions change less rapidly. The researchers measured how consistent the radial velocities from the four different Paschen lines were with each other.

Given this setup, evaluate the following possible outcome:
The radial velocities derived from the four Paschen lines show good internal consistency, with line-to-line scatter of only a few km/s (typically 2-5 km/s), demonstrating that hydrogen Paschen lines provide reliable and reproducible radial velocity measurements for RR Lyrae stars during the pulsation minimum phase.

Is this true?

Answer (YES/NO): NO